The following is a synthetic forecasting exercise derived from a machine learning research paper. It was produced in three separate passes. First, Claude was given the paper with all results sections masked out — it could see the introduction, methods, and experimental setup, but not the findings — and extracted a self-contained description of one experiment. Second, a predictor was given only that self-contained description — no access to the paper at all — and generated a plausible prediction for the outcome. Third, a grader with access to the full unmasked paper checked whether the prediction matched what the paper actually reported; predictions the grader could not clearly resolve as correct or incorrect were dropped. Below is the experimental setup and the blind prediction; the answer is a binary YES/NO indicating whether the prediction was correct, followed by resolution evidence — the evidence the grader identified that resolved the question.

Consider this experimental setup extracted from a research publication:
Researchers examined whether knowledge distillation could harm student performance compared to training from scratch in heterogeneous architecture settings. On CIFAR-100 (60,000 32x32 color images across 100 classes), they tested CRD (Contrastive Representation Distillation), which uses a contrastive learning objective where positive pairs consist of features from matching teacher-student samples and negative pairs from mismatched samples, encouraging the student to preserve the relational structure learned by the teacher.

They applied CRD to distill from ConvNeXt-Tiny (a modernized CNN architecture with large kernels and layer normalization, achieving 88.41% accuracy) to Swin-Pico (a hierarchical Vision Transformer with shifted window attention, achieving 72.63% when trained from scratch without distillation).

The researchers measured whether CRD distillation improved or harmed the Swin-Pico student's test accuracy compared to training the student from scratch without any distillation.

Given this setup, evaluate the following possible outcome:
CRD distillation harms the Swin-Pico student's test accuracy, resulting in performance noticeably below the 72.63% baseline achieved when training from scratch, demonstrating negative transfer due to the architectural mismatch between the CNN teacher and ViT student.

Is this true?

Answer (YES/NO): YES